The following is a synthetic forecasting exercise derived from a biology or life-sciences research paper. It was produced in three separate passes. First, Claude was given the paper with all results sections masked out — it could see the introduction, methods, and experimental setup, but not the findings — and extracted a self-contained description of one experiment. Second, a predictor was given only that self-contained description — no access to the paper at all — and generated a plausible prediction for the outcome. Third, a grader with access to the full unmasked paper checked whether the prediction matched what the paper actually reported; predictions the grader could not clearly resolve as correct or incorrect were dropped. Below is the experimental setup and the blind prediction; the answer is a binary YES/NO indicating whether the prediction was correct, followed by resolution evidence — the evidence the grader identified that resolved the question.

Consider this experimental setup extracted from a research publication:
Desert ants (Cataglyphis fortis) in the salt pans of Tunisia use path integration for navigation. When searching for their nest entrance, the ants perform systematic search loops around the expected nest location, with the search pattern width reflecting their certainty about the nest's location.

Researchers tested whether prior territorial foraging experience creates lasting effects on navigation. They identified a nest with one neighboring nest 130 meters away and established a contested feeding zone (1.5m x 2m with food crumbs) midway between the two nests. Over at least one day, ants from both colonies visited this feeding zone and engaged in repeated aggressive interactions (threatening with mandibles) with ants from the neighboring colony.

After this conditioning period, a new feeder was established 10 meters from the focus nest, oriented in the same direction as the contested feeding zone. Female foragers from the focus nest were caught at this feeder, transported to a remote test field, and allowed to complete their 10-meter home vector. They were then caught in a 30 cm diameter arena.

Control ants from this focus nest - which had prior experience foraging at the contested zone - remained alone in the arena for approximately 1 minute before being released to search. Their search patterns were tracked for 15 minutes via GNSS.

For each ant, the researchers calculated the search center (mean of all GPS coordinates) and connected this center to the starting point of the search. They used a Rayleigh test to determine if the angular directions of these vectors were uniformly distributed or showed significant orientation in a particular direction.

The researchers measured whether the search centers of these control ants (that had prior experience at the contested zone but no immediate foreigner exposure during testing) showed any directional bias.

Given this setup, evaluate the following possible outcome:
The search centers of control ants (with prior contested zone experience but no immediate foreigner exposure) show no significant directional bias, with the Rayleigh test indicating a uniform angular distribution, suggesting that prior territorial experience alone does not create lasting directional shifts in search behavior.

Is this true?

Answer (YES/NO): YES